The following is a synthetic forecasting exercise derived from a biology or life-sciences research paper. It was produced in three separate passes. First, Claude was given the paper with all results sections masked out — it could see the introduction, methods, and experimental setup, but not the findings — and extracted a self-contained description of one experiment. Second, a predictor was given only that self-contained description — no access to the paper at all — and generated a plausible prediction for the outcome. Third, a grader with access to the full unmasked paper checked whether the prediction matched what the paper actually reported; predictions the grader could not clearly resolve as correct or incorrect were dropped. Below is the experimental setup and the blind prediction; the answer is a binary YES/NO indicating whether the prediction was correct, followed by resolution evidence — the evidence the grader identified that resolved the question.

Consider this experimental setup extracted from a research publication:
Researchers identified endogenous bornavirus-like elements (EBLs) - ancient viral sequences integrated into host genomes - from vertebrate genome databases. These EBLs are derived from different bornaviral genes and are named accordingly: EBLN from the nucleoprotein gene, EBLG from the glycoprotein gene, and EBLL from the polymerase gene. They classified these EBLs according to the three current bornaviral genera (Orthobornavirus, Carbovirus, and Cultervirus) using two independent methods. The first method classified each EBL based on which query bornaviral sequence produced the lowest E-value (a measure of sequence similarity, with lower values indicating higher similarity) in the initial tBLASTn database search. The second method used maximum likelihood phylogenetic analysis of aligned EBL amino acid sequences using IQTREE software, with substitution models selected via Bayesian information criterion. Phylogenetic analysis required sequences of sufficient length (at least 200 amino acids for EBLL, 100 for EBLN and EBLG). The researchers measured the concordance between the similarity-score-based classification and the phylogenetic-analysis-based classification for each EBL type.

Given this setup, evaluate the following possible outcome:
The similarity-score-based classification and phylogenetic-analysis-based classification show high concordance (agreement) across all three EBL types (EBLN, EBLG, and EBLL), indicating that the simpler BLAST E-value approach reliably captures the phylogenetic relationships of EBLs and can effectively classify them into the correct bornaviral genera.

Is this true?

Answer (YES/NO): YES